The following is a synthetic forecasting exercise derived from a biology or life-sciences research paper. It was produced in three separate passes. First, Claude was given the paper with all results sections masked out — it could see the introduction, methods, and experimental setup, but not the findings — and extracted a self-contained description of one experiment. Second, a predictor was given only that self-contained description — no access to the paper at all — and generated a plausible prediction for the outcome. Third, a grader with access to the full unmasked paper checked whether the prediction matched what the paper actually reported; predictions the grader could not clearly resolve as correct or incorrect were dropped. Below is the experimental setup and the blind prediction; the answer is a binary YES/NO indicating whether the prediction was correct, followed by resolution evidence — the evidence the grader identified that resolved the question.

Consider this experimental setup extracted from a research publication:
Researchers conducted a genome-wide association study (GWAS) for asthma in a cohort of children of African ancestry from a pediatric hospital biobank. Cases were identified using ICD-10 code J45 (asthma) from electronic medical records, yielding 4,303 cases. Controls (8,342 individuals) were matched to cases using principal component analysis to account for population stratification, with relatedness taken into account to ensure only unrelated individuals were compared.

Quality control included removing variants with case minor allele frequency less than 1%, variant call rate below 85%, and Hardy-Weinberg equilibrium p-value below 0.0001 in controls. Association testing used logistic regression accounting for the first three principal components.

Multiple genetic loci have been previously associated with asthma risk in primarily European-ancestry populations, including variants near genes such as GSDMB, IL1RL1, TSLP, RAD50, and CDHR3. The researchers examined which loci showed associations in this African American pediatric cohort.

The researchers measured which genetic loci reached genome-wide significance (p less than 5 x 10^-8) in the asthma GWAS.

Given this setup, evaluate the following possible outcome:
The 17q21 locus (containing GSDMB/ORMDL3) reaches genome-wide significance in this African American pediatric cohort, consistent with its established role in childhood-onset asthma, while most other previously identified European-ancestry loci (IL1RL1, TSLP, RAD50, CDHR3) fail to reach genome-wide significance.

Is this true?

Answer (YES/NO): NO